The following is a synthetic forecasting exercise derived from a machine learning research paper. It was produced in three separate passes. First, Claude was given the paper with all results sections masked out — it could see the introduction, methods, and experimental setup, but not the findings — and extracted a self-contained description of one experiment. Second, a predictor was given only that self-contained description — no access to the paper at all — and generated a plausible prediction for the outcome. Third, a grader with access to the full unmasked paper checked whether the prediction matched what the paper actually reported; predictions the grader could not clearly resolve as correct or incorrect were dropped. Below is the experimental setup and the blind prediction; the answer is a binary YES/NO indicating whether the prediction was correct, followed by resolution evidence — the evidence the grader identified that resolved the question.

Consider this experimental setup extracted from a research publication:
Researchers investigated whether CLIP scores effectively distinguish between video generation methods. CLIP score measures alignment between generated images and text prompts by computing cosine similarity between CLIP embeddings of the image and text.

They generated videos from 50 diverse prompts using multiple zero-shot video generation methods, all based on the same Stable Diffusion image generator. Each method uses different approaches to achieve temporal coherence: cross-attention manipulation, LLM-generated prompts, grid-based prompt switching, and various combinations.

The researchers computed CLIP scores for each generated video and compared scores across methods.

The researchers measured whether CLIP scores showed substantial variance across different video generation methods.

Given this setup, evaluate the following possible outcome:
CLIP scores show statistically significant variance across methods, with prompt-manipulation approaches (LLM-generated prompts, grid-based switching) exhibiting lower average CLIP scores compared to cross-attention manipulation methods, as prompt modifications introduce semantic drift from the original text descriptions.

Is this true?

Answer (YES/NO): NO